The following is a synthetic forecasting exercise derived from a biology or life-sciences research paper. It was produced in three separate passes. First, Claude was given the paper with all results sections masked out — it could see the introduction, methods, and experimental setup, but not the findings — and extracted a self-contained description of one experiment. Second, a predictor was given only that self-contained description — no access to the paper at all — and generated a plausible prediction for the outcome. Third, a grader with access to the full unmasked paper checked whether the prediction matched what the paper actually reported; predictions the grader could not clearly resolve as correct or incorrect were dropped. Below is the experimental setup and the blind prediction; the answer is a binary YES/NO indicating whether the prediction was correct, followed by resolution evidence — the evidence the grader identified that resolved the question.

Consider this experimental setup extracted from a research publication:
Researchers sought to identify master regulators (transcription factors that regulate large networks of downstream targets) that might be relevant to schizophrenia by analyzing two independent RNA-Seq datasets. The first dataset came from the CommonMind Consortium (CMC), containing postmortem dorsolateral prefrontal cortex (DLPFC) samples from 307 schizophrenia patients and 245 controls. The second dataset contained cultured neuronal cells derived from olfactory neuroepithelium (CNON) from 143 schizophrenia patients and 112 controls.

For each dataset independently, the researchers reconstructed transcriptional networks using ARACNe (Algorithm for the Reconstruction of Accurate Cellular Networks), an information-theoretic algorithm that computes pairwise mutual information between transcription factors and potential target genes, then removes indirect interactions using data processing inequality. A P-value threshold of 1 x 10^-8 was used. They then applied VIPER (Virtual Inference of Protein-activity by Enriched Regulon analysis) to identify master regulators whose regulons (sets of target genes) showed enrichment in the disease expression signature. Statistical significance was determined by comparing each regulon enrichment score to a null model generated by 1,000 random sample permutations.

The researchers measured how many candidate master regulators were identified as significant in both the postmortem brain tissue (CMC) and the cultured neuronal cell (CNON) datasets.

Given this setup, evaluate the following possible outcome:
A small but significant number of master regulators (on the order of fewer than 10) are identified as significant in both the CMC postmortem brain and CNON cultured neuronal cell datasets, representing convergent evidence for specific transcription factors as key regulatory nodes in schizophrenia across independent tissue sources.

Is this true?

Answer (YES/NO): YES